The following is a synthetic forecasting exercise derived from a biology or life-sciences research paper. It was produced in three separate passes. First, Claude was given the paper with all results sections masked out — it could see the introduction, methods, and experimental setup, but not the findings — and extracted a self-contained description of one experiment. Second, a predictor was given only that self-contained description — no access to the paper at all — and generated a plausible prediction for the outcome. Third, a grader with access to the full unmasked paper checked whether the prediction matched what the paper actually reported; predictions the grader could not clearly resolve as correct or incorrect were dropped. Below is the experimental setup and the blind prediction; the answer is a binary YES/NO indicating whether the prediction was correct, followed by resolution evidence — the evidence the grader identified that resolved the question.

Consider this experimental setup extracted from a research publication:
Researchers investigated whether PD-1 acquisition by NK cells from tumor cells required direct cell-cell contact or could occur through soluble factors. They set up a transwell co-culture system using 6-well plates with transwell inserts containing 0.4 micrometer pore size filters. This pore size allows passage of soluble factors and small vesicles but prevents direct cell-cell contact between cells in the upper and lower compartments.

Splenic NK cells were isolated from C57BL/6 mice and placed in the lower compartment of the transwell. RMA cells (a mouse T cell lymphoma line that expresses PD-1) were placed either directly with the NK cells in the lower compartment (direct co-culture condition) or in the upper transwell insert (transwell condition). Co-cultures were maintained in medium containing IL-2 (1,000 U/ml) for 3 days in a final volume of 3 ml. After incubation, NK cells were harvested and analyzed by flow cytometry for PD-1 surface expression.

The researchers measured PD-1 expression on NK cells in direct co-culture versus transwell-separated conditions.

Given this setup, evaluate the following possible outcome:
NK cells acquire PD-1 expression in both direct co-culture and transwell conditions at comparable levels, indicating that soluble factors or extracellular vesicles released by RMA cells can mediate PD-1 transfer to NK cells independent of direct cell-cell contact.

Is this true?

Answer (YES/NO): NO